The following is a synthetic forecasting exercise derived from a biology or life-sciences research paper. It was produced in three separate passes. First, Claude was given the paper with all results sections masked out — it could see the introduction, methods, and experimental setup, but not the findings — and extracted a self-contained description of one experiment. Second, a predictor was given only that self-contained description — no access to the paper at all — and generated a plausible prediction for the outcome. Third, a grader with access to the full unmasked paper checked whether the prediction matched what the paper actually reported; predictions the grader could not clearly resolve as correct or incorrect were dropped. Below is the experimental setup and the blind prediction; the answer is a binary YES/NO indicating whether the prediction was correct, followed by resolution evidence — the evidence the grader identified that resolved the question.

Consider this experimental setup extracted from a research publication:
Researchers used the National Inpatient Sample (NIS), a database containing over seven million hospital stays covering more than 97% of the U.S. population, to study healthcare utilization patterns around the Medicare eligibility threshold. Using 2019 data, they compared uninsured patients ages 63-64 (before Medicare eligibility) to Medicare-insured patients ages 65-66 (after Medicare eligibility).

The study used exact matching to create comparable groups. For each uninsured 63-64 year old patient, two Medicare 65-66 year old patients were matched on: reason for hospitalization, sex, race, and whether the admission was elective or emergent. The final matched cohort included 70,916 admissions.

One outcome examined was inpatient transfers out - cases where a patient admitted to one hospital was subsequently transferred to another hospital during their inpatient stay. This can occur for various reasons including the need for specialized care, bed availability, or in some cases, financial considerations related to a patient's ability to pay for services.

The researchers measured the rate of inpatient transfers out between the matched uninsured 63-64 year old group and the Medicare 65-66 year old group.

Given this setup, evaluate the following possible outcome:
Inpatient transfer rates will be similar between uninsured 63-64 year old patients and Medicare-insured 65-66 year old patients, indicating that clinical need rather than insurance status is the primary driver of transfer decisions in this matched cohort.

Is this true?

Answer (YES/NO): NO